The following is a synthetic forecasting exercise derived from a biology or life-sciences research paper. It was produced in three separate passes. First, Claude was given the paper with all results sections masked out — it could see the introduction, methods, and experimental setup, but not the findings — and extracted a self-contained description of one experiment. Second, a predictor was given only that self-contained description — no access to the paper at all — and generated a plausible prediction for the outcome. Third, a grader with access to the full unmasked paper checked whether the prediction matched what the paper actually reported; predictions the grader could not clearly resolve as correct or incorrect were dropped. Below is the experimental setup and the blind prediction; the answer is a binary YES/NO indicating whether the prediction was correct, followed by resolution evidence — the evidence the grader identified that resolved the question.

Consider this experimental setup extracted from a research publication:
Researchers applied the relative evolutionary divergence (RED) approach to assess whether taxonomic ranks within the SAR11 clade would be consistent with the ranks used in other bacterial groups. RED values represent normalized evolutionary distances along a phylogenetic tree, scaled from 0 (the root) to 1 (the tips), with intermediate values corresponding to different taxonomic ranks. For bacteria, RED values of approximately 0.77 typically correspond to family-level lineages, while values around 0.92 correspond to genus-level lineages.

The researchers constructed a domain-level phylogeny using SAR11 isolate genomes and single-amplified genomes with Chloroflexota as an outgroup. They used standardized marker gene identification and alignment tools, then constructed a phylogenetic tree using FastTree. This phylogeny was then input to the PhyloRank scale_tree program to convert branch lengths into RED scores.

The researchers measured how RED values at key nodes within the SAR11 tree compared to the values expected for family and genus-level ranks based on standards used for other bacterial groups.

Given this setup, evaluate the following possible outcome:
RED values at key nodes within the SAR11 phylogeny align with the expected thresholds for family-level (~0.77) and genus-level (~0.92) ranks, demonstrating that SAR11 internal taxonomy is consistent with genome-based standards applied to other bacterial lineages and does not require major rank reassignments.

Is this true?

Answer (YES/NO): NO